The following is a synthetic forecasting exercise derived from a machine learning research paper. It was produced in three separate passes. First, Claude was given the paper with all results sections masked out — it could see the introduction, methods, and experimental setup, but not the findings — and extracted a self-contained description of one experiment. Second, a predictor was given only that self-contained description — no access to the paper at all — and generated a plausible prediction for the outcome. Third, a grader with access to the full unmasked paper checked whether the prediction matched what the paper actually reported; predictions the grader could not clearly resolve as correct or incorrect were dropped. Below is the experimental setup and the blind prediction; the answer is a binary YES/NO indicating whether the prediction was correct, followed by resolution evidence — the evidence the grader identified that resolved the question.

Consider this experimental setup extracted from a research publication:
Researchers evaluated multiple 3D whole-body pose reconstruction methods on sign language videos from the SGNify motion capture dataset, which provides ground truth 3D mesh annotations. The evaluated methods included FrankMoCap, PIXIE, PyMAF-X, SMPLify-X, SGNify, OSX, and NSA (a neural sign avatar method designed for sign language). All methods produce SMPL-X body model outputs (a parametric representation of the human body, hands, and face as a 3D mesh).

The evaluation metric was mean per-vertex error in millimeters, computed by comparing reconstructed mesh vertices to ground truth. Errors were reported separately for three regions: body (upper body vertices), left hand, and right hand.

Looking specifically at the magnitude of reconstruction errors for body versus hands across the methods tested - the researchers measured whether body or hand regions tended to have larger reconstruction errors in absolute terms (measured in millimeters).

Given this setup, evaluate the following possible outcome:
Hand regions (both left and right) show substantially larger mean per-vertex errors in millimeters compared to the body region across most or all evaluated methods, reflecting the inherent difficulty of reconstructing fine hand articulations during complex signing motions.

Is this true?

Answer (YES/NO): NO